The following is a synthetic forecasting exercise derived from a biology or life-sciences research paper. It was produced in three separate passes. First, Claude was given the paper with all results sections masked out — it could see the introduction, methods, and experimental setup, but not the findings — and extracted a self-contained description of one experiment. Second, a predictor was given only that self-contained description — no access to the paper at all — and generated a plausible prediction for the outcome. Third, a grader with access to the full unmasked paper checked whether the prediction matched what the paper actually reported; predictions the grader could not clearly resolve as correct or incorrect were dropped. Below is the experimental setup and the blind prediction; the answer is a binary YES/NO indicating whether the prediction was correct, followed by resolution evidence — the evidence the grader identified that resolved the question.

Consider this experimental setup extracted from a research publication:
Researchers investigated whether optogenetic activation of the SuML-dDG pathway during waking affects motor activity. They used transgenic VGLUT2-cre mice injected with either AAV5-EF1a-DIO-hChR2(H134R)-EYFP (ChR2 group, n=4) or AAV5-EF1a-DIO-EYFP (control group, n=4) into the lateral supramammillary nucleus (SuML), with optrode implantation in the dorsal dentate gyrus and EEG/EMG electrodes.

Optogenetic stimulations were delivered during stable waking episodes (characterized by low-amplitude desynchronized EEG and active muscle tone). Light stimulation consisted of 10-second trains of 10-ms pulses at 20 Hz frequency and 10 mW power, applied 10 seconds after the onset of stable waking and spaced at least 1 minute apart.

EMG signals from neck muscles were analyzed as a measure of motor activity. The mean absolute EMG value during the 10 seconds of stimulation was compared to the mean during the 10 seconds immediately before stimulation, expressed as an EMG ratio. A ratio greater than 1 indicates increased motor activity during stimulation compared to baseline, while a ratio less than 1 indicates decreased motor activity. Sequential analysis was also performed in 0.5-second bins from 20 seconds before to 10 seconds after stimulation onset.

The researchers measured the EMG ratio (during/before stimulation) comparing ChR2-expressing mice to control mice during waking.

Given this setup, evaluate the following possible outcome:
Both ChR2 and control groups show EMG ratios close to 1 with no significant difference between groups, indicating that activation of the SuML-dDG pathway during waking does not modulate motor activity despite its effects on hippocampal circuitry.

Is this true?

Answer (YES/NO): NO